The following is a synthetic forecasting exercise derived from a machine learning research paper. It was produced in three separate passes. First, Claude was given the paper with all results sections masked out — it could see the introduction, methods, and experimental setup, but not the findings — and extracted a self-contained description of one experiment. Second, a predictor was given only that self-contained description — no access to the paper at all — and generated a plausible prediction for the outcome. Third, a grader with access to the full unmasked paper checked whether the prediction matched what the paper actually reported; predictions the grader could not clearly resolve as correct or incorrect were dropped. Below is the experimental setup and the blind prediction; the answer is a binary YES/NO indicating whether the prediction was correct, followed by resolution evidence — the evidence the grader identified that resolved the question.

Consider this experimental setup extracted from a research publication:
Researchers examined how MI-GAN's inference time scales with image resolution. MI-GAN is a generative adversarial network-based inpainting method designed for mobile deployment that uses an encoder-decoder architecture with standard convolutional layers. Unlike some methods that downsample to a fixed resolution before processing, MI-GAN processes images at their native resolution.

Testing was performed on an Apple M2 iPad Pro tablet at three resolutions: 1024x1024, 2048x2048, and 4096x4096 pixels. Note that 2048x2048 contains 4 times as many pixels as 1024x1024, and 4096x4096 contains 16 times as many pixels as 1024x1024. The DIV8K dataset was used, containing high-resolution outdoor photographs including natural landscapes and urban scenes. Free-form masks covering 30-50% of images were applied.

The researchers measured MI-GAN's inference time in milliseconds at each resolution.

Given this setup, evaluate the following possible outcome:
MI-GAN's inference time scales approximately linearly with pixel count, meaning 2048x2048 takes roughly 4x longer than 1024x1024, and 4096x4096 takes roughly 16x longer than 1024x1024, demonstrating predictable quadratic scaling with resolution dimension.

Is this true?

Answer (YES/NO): NO